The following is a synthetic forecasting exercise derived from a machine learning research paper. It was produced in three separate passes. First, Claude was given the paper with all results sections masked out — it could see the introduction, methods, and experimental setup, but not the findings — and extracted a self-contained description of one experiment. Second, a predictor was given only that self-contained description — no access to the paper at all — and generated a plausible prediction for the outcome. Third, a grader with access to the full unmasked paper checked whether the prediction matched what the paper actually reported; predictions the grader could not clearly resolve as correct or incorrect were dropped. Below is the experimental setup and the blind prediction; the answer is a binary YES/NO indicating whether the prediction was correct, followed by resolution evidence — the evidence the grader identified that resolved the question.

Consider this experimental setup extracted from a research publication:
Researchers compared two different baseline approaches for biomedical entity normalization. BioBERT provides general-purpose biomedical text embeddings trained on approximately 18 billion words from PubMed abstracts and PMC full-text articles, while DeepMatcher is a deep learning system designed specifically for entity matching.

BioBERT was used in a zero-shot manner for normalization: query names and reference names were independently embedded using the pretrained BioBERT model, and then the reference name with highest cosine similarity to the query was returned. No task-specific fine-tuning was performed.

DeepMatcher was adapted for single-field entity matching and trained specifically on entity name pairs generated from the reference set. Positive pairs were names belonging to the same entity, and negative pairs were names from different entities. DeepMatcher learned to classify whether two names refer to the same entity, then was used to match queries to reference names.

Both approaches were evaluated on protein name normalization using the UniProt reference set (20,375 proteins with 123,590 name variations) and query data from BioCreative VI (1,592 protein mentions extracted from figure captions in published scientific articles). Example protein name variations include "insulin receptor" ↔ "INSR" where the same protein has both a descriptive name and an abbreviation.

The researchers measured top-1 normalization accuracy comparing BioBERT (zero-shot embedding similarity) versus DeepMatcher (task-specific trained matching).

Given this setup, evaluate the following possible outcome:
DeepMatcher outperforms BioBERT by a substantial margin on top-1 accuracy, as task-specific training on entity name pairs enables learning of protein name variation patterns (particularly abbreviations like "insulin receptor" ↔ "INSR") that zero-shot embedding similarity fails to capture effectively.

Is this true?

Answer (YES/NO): NO